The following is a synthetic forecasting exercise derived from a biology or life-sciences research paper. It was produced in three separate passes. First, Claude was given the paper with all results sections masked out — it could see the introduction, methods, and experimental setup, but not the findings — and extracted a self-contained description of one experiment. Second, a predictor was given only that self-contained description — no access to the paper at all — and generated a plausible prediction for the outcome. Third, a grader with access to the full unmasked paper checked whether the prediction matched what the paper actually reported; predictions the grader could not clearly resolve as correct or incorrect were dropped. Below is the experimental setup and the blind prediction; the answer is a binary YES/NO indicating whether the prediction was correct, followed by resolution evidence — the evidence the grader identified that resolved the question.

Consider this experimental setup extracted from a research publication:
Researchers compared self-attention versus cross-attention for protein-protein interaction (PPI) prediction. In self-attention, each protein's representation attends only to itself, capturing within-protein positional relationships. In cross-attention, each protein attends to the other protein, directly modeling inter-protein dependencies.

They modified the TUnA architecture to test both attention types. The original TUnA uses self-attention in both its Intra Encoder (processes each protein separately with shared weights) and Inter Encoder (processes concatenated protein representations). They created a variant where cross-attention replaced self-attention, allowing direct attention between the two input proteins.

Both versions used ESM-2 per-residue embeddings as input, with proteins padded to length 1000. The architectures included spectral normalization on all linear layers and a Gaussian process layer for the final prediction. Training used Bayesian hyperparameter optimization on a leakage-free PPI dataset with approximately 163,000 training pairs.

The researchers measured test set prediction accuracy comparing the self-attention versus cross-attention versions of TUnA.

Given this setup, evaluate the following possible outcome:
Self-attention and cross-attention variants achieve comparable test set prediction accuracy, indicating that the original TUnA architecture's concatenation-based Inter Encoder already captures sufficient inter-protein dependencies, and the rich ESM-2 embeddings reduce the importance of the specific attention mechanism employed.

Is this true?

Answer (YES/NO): NO